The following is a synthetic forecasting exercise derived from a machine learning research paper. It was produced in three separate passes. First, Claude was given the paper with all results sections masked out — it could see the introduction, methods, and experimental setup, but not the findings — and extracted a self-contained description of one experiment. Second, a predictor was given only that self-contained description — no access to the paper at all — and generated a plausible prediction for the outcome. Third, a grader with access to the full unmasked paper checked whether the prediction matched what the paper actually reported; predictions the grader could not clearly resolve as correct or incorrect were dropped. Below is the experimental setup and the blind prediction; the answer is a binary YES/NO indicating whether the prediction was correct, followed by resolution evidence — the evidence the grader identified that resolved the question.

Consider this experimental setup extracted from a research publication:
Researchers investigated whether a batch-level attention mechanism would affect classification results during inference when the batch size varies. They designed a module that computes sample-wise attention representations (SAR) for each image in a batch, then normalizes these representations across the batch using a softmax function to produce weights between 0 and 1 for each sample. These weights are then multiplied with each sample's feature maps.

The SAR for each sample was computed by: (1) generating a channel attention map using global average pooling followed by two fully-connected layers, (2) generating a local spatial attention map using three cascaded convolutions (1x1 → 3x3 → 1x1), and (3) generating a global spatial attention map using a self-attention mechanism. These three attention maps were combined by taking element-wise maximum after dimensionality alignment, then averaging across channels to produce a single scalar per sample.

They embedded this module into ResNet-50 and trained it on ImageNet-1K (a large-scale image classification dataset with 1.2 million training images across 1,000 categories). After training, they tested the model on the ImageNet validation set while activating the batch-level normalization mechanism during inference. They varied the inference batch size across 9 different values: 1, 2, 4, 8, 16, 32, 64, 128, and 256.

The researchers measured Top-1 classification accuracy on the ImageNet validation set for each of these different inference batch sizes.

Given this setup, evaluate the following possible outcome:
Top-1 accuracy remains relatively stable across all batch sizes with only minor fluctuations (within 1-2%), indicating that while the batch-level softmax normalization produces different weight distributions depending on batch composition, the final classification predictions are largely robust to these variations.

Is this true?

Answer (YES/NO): NO